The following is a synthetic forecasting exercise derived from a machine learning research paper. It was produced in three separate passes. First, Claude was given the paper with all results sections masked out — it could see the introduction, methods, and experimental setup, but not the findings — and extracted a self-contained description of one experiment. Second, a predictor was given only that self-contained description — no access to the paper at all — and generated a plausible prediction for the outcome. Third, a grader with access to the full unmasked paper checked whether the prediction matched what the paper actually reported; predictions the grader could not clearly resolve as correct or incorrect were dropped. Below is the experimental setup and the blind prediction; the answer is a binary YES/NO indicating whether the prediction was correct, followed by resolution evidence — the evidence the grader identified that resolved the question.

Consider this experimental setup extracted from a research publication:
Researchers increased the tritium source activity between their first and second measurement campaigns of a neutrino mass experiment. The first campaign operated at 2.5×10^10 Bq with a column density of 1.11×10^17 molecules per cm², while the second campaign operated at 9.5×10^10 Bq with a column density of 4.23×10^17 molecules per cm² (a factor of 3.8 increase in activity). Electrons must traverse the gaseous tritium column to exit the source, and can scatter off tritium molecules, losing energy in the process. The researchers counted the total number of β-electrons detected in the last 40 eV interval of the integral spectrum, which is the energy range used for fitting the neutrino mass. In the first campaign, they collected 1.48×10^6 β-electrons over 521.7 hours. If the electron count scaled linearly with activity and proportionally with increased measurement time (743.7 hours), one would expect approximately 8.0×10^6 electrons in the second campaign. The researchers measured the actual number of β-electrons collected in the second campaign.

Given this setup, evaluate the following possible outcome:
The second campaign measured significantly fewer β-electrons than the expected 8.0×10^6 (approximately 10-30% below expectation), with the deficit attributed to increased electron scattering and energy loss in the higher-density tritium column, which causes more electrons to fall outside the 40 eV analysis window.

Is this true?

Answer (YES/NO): NO